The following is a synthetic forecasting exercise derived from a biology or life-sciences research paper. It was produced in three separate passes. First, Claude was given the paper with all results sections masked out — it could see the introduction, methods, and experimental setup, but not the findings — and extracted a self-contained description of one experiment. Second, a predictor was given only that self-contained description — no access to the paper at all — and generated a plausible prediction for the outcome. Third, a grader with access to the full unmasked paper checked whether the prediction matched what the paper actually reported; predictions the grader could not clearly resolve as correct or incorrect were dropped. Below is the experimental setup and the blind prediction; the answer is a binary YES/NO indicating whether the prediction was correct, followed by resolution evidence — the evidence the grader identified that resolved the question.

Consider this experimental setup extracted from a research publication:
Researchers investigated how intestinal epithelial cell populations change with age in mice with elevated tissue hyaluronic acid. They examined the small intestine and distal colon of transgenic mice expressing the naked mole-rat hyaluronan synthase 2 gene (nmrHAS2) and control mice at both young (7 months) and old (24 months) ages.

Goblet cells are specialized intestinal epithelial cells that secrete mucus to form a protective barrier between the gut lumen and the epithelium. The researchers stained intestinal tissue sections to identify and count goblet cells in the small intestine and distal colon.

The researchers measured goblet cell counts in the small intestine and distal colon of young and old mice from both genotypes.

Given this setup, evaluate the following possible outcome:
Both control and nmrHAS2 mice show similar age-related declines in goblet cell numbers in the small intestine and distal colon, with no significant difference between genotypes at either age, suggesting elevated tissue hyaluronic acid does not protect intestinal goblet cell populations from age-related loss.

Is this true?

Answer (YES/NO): NO